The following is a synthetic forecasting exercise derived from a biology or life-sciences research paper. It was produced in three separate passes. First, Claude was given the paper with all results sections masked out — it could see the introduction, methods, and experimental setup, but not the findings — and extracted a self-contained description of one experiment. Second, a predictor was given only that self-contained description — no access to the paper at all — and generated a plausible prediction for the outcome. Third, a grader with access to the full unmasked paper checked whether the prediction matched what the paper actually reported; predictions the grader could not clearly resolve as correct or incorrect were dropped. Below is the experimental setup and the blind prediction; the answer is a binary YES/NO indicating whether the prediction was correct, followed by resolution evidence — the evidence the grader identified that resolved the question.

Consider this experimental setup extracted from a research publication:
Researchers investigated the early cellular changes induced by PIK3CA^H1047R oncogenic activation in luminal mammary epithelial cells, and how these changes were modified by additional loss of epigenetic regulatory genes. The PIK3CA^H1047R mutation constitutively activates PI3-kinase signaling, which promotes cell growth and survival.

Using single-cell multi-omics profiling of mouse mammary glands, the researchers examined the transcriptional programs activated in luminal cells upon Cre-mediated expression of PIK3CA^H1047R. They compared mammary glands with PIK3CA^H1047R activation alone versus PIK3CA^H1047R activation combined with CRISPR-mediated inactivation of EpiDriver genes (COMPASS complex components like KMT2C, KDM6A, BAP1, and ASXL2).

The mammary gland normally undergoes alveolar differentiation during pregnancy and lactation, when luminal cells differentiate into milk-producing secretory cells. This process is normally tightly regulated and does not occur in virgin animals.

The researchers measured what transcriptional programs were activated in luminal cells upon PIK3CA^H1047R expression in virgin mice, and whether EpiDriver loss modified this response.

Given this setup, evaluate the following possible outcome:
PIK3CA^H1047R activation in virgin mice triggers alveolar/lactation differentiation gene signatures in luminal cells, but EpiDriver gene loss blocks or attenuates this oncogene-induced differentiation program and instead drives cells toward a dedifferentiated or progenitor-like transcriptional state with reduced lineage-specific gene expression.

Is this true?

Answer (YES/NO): NO